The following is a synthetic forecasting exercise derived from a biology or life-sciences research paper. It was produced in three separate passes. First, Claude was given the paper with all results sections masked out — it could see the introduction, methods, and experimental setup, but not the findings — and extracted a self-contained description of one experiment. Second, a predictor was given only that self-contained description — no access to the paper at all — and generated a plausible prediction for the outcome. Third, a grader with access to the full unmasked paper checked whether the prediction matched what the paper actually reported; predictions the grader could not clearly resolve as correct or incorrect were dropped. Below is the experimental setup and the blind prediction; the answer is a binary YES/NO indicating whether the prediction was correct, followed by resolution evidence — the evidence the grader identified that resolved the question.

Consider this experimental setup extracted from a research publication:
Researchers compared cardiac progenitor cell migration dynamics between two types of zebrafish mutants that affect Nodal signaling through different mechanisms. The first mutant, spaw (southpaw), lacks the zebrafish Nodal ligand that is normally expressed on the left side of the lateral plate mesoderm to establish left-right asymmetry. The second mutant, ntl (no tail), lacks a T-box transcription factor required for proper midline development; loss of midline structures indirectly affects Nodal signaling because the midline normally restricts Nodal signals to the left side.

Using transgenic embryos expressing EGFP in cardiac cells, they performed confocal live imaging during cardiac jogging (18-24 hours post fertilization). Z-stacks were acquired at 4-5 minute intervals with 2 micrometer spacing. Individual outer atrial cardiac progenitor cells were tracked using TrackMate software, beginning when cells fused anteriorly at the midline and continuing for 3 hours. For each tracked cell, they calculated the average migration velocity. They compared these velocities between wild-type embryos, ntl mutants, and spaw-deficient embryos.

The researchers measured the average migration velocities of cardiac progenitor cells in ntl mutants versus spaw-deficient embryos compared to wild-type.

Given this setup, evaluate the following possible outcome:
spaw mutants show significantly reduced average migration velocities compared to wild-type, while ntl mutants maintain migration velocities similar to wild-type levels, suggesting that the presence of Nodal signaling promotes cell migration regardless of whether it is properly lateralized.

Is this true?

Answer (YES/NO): NO